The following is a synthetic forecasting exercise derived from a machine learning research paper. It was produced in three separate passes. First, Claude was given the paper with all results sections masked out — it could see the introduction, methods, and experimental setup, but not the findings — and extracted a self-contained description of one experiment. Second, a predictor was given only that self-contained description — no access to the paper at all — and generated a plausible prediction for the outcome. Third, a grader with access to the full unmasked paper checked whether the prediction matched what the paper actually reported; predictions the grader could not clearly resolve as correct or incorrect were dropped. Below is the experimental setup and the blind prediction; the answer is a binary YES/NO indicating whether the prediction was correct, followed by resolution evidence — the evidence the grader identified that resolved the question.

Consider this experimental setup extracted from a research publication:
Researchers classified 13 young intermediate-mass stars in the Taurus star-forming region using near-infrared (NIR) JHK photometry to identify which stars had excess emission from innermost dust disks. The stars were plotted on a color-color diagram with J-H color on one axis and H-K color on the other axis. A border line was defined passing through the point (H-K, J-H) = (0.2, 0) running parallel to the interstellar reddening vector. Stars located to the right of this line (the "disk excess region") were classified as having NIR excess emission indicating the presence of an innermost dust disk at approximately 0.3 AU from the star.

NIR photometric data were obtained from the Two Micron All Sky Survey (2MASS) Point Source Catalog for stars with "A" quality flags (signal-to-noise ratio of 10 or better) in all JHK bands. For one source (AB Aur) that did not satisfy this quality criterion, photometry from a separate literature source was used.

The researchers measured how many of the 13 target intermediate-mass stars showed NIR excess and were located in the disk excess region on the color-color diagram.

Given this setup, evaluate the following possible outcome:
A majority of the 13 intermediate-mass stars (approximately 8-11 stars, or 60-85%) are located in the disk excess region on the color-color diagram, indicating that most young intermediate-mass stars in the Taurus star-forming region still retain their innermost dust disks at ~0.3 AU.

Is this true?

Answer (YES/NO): NO